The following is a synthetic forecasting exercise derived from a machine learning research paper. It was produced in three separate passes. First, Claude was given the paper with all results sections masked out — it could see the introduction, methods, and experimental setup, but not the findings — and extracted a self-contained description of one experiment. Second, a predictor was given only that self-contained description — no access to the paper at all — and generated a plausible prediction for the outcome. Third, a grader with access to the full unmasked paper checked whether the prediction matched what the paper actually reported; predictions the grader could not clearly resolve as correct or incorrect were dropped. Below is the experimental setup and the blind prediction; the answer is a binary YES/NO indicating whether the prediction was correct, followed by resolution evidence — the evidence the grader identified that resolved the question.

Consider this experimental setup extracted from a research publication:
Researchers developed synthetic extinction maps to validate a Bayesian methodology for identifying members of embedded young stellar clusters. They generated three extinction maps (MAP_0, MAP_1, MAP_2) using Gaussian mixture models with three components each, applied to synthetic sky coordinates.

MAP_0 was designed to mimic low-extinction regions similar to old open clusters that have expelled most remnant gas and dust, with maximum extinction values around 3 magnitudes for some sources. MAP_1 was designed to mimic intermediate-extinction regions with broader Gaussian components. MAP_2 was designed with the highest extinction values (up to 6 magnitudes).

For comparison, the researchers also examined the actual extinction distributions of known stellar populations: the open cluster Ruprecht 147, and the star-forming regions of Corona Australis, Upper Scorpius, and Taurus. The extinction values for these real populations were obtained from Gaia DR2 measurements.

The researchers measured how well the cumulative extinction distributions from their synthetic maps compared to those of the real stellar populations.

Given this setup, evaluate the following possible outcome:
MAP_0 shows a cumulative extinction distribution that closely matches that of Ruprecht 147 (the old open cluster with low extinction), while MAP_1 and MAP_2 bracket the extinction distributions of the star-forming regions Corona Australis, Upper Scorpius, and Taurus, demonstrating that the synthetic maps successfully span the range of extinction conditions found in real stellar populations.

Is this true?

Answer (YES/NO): NO